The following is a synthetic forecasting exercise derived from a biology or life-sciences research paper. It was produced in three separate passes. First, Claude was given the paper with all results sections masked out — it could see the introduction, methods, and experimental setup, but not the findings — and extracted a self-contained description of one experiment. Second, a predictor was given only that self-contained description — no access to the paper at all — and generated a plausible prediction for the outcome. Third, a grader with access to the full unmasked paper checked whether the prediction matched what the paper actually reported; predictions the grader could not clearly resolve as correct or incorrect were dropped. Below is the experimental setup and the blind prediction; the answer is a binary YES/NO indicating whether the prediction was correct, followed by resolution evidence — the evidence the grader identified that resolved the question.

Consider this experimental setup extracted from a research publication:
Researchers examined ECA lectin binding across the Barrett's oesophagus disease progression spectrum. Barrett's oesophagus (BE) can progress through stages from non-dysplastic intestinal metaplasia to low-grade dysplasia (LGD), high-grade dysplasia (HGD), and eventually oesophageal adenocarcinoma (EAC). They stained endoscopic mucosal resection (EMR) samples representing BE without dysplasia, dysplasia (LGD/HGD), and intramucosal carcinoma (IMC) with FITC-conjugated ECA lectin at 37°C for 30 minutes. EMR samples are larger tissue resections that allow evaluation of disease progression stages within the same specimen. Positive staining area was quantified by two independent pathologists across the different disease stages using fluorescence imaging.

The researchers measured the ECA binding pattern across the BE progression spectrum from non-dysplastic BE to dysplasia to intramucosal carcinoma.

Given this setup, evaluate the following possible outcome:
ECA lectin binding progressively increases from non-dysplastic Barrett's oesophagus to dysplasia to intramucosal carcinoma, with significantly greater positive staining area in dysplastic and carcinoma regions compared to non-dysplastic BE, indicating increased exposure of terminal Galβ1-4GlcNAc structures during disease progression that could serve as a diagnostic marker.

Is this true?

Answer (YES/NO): YES